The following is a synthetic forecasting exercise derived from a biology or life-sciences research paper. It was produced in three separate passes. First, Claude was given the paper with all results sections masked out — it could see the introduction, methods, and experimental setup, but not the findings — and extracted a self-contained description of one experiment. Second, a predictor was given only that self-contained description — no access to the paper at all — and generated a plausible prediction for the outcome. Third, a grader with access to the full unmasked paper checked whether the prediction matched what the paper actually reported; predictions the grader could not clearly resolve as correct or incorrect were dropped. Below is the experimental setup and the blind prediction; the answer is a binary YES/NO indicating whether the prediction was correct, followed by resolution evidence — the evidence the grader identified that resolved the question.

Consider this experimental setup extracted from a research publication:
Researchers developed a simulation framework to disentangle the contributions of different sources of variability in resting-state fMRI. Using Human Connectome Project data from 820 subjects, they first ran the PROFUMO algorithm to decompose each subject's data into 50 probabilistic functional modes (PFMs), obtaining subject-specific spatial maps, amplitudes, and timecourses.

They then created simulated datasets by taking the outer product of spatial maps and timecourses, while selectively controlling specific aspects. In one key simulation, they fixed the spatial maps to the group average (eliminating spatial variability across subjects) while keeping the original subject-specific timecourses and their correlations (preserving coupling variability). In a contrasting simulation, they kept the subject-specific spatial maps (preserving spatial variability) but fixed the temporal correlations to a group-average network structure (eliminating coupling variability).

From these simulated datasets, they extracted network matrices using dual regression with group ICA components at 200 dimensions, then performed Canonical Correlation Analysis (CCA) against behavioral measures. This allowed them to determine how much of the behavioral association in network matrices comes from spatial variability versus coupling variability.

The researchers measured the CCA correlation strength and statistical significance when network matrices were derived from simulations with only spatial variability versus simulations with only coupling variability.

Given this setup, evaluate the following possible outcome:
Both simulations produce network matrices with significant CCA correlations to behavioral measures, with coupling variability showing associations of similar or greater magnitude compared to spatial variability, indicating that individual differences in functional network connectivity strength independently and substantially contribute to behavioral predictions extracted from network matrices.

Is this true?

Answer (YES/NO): NO